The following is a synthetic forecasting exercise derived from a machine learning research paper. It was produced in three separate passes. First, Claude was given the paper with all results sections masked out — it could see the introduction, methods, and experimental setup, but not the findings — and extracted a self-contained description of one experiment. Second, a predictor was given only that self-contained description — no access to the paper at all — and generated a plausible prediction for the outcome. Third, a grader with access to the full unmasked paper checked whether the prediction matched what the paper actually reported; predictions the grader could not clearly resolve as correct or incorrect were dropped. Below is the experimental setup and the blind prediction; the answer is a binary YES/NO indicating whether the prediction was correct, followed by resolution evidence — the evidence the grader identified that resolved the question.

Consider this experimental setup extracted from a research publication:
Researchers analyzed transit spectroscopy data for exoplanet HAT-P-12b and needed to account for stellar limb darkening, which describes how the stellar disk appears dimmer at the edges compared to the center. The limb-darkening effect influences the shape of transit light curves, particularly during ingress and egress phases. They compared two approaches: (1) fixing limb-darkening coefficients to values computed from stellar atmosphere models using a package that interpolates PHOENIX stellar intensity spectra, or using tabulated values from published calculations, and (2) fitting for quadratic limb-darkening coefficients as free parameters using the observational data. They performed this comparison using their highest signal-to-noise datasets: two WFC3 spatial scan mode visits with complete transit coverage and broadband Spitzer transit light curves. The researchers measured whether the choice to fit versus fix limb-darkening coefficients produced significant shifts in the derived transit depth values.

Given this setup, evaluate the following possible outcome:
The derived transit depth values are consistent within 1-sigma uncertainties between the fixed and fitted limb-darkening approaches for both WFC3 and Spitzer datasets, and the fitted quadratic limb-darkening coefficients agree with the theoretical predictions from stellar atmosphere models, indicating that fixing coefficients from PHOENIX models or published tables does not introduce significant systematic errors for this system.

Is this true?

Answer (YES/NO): YES